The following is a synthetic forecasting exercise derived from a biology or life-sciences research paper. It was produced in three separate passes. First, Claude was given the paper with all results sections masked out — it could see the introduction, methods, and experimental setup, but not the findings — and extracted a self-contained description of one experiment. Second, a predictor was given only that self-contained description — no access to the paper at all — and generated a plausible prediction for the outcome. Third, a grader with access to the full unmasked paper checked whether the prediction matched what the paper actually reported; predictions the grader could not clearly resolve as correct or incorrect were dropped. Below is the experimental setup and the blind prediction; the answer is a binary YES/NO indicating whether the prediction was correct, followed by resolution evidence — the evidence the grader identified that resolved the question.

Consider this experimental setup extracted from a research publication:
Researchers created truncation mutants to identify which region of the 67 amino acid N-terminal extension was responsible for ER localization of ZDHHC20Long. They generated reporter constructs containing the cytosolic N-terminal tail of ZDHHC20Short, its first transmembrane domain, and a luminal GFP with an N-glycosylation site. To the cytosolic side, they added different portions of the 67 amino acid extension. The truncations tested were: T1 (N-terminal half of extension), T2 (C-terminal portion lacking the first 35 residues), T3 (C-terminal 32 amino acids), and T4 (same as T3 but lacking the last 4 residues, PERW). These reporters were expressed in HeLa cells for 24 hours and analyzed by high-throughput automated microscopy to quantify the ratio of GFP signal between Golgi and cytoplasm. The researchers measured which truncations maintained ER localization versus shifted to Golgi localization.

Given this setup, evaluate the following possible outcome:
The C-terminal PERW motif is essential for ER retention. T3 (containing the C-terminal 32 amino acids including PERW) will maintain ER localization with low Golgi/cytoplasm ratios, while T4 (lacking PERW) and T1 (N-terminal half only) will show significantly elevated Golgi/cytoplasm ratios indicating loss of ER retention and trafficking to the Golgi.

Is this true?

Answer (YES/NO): YES